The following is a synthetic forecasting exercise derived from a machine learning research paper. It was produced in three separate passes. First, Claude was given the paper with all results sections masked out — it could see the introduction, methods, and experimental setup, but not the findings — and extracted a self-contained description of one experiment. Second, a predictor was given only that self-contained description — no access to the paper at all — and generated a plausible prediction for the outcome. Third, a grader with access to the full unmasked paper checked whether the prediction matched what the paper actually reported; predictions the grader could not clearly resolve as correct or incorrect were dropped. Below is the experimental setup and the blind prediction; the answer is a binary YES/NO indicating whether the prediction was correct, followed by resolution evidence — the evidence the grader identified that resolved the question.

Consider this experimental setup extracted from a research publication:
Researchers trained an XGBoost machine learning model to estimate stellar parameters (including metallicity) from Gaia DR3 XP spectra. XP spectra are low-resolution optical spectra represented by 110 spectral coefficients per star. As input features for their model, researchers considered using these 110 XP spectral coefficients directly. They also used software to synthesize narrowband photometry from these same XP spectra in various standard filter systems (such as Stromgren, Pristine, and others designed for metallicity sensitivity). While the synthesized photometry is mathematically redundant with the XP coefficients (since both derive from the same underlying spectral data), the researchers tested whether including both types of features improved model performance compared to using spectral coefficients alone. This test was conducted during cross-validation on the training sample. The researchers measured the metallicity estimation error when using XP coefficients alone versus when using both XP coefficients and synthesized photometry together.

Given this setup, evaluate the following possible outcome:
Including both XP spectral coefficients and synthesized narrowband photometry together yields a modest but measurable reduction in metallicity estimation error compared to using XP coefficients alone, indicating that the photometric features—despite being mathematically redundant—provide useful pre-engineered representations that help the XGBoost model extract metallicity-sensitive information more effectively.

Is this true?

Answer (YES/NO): YES